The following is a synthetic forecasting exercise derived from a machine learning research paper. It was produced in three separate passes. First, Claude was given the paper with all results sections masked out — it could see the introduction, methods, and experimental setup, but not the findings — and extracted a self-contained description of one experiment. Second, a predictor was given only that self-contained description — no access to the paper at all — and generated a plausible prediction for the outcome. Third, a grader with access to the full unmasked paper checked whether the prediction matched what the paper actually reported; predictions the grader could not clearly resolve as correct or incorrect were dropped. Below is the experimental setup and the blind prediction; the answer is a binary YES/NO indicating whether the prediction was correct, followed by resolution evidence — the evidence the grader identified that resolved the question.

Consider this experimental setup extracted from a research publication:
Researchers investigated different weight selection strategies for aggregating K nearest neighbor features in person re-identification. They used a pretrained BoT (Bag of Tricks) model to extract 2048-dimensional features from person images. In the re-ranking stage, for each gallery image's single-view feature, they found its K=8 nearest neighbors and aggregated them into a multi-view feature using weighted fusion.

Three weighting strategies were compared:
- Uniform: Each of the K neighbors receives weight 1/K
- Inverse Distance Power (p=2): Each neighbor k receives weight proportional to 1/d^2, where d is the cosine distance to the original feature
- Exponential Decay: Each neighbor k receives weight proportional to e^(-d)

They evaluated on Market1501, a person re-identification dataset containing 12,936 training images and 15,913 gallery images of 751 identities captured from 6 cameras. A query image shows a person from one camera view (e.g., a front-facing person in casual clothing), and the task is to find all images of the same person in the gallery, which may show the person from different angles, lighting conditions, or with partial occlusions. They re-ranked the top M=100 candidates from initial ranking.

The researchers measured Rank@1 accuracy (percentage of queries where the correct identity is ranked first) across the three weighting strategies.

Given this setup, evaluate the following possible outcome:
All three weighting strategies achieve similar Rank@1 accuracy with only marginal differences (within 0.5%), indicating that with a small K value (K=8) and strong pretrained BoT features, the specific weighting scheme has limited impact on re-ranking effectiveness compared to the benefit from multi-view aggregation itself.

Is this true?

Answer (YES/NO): NO